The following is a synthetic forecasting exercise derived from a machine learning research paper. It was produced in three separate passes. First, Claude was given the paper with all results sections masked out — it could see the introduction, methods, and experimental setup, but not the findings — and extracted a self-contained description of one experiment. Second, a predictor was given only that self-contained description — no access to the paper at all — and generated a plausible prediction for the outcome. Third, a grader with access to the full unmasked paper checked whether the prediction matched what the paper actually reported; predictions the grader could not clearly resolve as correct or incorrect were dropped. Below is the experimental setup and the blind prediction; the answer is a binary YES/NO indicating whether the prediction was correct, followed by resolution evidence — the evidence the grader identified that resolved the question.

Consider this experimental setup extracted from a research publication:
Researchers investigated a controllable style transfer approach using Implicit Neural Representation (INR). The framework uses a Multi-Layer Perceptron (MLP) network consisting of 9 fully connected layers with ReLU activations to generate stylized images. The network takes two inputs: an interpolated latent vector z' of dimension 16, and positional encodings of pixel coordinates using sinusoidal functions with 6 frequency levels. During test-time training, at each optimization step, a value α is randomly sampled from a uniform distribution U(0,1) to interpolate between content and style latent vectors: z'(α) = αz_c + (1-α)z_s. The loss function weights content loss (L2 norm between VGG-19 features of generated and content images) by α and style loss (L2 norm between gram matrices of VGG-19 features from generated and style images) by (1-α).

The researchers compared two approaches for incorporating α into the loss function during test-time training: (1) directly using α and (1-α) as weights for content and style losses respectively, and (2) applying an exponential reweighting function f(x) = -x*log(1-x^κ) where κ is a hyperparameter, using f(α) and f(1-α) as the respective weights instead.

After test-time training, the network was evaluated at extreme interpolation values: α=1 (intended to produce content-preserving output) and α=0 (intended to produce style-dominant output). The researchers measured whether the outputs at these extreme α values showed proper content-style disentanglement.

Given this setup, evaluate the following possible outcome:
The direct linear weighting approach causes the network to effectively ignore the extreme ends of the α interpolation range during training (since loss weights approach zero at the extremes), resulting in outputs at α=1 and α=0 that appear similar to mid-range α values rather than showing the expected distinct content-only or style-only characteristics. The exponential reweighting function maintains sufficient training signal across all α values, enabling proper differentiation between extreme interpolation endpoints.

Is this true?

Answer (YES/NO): YES